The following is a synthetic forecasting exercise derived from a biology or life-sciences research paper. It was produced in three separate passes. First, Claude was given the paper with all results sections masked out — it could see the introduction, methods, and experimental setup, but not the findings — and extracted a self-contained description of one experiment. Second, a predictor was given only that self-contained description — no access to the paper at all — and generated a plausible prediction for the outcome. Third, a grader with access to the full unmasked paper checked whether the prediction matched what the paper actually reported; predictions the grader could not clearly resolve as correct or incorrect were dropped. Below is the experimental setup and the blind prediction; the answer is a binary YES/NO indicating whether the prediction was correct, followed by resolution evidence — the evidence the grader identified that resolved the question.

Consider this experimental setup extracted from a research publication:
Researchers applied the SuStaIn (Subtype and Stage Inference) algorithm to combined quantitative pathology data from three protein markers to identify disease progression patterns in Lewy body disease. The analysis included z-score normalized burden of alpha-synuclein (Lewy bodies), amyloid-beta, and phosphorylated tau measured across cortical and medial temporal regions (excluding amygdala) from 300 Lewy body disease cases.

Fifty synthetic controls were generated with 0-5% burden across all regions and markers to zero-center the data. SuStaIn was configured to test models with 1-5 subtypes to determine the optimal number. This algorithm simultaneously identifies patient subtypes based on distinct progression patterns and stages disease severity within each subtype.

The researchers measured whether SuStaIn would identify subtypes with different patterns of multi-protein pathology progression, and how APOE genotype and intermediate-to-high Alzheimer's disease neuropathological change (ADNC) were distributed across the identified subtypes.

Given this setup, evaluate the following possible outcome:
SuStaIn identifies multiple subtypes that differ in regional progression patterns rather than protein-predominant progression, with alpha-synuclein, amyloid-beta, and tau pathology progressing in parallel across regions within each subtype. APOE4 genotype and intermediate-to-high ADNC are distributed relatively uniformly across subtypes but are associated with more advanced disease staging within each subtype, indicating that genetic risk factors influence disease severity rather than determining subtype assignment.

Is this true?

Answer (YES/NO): NO